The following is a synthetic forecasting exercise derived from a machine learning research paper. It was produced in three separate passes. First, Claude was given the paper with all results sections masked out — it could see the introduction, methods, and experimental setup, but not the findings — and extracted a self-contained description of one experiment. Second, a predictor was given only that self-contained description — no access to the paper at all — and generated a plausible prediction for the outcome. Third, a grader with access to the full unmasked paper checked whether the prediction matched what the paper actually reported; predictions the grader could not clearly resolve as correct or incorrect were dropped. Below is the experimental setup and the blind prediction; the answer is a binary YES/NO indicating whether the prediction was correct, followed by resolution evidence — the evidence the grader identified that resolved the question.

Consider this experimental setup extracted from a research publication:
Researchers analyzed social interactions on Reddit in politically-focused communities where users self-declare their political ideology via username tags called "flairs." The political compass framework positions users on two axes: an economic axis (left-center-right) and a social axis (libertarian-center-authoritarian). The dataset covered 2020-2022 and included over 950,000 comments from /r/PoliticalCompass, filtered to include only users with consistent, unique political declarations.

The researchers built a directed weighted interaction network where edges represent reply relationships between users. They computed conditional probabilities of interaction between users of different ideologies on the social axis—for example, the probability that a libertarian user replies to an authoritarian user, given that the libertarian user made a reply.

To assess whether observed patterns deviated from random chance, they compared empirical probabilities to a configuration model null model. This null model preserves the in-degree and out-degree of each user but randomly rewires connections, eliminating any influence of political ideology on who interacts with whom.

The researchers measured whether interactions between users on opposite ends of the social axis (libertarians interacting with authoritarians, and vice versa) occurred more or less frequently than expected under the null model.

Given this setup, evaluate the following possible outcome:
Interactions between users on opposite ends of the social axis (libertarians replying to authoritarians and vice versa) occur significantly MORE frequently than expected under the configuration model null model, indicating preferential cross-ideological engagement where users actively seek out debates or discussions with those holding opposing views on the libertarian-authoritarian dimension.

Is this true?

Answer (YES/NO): NO